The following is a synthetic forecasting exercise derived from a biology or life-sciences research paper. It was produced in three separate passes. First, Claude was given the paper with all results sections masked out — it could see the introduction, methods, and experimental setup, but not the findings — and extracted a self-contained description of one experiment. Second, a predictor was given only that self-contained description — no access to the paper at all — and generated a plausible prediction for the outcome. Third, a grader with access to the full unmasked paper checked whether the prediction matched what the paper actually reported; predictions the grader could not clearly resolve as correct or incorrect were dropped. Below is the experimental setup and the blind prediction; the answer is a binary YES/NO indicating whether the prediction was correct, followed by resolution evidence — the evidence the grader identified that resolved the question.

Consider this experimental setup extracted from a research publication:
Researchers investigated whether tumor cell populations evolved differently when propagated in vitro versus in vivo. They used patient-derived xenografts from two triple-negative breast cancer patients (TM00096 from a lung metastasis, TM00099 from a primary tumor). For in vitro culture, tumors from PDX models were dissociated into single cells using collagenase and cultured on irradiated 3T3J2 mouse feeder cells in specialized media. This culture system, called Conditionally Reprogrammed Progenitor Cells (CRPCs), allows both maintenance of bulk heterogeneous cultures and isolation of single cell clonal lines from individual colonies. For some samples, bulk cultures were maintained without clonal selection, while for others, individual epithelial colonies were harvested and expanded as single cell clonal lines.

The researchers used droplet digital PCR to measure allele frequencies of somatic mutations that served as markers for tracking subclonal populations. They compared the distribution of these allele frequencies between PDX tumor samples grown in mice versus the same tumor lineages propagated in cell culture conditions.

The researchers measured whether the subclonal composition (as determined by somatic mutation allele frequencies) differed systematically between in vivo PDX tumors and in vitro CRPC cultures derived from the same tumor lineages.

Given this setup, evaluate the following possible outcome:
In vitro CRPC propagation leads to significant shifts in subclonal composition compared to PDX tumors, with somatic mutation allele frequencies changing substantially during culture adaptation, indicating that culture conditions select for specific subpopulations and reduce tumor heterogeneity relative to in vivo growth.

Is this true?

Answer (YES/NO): YES